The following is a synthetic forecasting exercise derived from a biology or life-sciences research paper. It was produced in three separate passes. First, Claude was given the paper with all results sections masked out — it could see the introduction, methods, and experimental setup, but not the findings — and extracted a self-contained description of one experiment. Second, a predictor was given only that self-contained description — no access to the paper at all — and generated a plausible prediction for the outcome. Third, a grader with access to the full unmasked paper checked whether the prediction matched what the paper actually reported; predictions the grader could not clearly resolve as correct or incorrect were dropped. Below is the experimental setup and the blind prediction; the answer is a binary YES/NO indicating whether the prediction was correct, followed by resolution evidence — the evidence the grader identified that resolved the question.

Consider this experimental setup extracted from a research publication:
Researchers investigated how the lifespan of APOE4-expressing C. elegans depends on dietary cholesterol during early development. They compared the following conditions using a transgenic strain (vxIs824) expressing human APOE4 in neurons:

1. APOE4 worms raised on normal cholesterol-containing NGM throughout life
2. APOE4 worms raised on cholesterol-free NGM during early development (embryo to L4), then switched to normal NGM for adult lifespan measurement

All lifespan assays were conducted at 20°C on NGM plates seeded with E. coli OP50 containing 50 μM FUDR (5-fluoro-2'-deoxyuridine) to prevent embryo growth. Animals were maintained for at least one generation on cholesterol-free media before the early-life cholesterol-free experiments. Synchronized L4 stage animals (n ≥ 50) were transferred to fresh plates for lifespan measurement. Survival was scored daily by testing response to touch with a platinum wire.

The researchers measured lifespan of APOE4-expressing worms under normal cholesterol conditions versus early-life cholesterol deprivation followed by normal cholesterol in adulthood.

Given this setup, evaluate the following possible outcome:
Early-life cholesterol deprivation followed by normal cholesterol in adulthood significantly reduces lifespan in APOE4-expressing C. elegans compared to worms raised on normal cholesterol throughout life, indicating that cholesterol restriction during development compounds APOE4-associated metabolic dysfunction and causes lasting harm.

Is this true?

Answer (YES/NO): NO